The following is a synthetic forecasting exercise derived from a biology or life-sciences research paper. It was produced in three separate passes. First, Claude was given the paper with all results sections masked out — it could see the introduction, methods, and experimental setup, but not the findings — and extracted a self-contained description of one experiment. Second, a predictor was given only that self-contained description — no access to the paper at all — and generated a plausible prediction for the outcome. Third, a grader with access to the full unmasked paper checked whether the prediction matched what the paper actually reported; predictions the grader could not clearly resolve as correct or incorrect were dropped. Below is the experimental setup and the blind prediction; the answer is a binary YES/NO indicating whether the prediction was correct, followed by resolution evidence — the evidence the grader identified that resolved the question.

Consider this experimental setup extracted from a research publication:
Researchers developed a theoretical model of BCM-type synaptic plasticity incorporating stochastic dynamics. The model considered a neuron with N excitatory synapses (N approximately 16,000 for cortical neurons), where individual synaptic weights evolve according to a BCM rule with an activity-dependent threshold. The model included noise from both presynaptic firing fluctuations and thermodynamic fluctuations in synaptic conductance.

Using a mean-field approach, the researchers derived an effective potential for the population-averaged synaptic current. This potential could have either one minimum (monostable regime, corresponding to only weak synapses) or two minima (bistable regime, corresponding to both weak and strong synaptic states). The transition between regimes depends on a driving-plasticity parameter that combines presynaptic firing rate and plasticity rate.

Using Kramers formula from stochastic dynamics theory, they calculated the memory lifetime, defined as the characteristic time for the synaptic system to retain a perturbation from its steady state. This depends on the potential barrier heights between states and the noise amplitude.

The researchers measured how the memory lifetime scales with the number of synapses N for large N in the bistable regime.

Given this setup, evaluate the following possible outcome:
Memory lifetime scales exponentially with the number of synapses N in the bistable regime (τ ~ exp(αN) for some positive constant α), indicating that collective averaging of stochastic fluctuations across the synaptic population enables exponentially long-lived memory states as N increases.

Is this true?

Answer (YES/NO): YES